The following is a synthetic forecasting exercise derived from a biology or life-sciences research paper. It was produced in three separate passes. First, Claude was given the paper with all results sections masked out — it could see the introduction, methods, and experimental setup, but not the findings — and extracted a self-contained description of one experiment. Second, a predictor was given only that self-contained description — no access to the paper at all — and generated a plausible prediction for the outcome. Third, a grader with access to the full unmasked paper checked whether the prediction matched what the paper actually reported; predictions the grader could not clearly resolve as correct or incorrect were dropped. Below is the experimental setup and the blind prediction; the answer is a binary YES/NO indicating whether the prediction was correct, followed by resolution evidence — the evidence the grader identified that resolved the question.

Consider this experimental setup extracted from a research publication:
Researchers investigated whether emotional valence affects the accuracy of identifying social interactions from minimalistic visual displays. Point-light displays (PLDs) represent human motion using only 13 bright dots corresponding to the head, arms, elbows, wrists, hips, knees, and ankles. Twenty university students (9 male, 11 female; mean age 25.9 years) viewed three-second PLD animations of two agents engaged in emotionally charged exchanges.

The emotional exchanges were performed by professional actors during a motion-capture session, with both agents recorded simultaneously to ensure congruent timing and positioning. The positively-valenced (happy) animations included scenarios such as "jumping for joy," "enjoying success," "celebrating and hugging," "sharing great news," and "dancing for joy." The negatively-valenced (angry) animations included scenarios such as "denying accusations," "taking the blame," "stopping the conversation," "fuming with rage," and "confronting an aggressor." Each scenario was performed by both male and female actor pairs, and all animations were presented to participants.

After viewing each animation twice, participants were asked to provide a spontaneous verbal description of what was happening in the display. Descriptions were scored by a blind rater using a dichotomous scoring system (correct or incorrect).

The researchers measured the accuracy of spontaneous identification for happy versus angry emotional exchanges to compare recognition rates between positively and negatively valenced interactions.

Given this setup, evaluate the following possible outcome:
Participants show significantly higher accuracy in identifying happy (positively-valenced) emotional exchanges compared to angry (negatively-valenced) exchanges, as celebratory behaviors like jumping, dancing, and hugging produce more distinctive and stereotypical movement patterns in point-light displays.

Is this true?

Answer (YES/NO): YES